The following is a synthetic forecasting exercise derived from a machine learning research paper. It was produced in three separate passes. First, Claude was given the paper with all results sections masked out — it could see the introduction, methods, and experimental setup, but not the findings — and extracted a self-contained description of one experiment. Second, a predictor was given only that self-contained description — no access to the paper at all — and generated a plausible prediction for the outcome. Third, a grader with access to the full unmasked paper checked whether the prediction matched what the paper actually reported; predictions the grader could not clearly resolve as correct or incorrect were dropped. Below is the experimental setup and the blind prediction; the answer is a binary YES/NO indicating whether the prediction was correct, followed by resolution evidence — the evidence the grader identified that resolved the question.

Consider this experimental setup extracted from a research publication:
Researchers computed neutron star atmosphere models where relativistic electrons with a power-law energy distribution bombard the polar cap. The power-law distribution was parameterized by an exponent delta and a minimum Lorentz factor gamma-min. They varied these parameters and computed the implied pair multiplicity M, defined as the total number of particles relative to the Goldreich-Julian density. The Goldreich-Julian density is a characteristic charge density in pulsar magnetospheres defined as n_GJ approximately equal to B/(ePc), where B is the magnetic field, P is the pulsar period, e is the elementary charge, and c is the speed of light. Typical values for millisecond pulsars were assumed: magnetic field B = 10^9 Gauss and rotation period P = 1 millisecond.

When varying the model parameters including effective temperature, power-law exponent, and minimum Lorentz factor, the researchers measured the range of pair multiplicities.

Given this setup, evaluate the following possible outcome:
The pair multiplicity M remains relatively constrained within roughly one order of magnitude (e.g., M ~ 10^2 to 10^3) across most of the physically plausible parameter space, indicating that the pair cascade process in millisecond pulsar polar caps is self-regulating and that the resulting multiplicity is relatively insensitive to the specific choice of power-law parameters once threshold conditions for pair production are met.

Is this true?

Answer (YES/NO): NO